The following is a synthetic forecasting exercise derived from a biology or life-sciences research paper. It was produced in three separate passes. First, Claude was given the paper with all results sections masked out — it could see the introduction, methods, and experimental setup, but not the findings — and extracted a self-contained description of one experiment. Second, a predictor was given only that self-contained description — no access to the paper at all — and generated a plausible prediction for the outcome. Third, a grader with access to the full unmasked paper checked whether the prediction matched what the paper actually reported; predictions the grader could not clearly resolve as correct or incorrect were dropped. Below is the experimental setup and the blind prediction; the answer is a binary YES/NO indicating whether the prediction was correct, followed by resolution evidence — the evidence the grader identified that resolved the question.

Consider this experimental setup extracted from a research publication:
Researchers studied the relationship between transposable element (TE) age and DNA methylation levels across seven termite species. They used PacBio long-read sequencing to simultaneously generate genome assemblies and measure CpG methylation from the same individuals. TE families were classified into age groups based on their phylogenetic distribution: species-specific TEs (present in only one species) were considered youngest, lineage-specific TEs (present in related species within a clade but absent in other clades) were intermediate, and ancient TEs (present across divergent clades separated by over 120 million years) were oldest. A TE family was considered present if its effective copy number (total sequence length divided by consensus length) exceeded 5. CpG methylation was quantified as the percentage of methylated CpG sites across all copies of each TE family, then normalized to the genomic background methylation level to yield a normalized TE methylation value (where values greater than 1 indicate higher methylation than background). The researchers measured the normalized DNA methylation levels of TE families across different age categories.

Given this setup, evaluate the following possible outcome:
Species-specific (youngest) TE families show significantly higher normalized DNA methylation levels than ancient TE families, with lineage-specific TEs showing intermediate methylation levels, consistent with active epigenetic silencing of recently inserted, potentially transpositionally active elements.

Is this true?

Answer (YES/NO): YES